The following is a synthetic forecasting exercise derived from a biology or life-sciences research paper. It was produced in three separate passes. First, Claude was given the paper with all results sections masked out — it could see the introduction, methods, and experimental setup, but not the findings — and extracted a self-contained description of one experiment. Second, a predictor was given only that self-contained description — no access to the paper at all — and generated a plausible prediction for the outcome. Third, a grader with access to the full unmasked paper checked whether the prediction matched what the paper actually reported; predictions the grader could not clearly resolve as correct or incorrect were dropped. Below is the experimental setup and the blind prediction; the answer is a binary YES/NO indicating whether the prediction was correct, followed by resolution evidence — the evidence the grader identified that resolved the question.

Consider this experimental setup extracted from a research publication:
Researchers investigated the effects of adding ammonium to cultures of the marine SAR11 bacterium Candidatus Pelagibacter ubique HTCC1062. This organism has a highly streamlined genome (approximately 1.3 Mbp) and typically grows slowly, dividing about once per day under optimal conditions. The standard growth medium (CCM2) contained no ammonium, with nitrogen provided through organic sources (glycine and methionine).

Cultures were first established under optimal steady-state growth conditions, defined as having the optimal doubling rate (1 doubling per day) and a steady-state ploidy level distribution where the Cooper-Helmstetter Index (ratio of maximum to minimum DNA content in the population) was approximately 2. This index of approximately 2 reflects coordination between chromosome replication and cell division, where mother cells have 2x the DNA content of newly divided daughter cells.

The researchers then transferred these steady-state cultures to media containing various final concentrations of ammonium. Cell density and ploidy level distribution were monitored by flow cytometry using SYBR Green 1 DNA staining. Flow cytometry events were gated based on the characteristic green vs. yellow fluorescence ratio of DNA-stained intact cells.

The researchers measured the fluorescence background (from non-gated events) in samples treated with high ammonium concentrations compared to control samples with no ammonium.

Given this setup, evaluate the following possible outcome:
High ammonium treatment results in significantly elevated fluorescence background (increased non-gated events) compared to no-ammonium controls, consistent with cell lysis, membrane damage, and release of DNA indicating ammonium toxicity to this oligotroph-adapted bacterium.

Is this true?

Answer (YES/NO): YES